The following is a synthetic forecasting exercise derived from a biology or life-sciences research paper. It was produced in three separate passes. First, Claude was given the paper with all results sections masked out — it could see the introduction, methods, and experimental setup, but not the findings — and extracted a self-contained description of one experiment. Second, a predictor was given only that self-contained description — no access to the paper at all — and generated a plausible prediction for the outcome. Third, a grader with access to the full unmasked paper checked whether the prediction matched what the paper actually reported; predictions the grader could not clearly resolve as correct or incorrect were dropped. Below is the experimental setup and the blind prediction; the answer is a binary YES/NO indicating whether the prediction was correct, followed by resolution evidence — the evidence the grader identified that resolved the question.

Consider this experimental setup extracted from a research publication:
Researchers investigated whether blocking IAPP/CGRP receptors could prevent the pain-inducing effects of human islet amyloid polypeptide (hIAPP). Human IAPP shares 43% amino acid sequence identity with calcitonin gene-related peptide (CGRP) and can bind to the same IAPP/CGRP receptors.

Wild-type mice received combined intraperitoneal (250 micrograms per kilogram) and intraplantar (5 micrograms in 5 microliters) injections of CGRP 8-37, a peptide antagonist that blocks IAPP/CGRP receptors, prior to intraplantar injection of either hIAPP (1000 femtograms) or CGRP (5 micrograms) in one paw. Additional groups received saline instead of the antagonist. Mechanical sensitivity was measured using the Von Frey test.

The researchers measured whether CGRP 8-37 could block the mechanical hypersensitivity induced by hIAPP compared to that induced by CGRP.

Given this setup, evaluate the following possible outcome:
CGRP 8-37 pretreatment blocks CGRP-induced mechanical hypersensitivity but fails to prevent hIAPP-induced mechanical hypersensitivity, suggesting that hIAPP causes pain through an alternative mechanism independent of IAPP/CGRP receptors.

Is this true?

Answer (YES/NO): YES